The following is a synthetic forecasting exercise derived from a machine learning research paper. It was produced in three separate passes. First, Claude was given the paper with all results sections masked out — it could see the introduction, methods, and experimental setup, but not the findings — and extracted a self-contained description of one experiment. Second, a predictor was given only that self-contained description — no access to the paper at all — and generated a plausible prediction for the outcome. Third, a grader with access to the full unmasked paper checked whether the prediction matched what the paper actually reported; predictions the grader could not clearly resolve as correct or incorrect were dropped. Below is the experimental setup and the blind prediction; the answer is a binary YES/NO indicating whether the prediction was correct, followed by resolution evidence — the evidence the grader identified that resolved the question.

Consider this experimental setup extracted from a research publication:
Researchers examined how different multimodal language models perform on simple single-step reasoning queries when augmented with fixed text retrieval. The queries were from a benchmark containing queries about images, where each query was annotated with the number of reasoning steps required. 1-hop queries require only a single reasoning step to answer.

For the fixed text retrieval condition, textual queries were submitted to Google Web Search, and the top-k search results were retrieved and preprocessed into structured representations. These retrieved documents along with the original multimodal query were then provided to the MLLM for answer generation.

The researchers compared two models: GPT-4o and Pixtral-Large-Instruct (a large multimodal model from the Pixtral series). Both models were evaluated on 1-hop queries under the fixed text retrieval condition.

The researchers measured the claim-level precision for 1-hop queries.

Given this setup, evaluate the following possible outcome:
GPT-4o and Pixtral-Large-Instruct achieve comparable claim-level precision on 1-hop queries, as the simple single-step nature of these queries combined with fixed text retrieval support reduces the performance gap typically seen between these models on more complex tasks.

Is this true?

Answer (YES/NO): NO